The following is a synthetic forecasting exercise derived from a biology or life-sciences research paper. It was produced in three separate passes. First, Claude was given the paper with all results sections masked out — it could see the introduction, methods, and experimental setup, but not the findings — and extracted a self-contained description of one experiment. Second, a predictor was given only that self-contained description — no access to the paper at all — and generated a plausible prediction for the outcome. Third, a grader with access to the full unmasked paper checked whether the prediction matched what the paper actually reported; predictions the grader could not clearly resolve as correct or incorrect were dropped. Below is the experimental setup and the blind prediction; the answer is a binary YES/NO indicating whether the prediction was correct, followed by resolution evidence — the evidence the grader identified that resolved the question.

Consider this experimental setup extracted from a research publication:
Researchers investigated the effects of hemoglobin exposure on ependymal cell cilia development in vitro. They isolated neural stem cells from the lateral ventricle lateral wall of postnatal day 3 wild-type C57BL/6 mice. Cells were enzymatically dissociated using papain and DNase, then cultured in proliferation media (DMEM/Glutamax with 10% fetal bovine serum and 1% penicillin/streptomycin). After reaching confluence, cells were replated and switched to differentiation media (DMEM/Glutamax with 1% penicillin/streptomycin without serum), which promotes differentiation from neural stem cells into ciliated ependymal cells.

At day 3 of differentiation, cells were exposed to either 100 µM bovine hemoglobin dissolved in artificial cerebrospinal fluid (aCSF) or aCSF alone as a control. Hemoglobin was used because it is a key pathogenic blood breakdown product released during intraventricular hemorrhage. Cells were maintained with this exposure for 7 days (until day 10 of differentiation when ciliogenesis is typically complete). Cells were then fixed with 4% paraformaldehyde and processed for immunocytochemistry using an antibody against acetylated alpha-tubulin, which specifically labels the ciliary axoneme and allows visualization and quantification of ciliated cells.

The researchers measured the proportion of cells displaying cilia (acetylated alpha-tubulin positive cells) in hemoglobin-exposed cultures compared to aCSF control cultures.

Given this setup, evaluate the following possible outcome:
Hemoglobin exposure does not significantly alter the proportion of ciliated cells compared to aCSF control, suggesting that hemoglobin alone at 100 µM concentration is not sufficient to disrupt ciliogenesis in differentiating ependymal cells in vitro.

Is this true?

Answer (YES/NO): NO